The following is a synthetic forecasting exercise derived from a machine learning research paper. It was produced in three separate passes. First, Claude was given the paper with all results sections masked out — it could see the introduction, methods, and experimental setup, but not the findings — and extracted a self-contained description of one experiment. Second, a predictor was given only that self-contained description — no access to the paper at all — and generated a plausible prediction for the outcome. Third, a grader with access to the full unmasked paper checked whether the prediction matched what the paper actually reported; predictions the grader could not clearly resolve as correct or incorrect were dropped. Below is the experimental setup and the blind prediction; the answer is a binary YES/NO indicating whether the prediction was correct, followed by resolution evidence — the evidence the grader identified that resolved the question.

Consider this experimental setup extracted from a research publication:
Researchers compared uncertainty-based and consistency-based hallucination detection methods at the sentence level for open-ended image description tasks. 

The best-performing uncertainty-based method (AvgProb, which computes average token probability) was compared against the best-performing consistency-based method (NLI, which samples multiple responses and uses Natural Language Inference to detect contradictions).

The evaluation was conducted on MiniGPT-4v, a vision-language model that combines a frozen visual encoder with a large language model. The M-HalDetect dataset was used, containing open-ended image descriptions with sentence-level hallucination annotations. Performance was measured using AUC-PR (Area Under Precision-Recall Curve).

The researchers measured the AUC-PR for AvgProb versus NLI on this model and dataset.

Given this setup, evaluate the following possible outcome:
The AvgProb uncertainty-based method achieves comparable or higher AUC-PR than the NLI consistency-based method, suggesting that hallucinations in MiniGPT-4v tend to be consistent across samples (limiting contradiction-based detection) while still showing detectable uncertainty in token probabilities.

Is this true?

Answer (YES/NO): NO